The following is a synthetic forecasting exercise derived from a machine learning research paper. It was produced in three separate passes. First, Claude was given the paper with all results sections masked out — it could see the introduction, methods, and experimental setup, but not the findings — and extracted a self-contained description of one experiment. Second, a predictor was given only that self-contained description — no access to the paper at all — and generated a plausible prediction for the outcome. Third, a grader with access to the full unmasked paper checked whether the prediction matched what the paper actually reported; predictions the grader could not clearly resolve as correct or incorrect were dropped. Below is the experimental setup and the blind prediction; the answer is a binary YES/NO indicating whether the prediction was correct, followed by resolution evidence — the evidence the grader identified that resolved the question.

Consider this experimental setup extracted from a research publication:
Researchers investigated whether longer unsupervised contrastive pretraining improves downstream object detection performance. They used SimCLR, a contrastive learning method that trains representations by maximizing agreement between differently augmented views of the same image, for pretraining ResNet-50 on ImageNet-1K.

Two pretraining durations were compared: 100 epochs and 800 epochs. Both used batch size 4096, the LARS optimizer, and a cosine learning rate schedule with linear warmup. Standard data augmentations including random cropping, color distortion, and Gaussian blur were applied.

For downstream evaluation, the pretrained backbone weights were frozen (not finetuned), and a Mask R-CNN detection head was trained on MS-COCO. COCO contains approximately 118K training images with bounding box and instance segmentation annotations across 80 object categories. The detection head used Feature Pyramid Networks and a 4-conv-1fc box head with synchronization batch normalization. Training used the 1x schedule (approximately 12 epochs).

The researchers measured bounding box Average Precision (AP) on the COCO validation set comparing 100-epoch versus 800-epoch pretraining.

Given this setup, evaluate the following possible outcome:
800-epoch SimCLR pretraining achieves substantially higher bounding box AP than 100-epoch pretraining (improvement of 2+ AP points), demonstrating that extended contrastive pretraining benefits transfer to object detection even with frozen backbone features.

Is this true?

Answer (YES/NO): YES